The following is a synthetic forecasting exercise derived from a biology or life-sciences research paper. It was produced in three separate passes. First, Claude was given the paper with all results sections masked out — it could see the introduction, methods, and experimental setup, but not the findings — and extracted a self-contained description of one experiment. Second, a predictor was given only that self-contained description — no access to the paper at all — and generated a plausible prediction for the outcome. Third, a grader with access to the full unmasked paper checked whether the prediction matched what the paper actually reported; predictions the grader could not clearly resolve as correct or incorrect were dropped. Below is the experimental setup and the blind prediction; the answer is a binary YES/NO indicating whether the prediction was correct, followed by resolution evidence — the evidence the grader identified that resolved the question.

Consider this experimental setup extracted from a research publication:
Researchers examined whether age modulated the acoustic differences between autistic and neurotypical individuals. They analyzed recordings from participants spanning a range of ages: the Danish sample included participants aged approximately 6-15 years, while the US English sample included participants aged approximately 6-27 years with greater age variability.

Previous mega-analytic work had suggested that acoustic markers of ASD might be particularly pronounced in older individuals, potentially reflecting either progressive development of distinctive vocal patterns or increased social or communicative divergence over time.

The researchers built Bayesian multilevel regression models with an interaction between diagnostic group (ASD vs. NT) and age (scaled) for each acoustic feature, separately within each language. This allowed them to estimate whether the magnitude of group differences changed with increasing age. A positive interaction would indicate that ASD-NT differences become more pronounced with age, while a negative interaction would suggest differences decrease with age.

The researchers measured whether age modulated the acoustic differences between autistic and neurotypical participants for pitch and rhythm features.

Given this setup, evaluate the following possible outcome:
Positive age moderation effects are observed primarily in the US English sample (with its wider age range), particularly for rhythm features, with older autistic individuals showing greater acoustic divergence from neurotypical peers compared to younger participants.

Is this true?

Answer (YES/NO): NO